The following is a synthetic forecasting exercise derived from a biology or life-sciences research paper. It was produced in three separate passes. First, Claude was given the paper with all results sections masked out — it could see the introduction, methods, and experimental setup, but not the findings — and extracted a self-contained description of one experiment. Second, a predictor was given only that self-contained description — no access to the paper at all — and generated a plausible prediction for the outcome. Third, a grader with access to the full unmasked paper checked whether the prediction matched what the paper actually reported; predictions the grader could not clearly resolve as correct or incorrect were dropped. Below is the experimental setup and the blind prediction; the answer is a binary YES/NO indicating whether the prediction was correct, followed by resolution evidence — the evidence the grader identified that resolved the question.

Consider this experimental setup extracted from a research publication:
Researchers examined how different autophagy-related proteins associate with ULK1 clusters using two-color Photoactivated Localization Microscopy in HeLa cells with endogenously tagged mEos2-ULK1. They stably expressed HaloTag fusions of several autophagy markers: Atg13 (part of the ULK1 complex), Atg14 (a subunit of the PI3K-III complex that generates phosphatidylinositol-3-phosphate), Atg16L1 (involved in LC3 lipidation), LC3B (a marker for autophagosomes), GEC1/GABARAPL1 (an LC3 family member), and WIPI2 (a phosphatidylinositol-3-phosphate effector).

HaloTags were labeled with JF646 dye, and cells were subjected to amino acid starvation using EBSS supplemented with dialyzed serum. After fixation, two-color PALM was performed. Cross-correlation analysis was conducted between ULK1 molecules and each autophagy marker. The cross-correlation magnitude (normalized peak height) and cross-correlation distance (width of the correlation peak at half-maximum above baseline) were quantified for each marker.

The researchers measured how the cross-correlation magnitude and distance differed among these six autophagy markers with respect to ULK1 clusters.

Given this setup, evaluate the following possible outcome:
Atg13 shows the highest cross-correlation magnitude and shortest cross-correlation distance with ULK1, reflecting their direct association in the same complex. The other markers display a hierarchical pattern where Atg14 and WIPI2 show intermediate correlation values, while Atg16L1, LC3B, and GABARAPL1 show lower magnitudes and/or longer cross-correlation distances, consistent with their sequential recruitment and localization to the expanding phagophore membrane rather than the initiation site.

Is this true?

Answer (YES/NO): NO